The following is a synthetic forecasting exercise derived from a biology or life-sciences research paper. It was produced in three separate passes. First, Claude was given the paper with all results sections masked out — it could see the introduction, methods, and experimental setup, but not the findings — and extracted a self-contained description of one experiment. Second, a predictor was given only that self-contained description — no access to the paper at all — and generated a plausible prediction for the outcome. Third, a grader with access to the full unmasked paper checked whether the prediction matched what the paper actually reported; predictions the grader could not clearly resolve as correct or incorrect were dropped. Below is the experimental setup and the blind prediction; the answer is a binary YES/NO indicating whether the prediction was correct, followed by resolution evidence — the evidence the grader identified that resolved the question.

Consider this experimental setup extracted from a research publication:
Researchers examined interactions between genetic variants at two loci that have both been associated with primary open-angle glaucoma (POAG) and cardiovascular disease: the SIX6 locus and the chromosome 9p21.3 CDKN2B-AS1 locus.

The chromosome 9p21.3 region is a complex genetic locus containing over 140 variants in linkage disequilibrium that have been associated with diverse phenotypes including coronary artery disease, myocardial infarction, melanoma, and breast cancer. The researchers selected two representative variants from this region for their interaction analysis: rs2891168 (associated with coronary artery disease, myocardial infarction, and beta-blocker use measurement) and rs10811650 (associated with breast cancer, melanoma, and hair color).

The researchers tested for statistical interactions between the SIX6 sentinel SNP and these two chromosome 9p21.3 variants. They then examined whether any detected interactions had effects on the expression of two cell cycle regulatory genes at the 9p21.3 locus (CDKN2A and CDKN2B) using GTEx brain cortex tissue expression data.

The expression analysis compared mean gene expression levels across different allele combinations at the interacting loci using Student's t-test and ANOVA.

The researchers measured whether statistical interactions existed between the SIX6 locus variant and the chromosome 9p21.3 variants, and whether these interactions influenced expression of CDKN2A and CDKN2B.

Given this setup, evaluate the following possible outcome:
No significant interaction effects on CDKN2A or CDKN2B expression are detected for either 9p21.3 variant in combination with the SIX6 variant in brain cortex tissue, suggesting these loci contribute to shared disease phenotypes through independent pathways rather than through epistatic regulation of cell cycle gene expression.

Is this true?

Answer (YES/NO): NO